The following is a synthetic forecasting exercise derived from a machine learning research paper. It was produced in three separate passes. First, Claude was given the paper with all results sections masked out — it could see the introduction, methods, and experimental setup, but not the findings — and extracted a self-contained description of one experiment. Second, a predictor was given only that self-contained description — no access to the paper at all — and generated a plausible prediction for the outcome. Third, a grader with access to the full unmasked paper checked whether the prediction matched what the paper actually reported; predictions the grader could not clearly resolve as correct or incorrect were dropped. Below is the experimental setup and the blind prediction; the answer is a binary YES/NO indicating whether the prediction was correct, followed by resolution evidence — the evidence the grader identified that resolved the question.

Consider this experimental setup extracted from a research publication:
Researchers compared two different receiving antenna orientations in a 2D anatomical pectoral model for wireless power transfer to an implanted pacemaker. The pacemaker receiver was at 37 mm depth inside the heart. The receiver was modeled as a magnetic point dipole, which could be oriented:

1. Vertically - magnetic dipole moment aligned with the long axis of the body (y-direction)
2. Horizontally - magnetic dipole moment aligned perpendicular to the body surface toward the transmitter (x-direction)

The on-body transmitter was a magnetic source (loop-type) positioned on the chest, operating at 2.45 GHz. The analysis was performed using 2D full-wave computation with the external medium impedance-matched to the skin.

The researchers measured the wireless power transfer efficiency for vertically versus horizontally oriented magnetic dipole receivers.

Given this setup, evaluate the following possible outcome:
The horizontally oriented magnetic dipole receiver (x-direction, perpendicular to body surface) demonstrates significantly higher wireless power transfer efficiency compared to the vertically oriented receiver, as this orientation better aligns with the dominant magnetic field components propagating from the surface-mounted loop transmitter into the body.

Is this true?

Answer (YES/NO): YES